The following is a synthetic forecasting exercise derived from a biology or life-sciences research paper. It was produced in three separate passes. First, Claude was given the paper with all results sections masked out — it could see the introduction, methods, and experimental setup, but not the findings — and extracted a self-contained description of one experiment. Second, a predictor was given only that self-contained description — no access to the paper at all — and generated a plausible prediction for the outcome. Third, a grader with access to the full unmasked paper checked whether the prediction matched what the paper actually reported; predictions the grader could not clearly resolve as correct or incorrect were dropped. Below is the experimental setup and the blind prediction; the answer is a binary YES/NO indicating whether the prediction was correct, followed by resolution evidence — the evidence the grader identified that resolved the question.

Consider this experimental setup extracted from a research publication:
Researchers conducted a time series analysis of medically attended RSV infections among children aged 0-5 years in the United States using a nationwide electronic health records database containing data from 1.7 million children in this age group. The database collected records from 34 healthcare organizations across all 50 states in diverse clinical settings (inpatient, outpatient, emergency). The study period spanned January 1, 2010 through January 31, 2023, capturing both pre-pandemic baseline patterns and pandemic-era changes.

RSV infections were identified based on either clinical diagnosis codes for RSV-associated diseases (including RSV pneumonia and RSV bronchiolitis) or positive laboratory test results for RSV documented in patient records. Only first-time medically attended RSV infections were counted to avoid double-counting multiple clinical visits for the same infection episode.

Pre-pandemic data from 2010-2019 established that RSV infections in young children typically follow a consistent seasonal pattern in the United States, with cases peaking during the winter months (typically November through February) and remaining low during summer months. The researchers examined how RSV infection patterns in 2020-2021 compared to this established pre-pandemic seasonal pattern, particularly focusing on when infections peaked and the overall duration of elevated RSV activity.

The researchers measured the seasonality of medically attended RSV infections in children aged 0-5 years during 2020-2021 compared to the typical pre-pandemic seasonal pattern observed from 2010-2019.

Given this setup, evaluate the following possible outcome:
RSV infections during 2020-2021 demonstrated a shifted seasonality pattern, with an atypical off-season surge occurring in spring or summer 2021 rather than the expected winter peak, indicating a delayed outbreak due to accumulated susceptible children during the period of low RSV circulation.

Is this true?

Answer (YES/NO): YES